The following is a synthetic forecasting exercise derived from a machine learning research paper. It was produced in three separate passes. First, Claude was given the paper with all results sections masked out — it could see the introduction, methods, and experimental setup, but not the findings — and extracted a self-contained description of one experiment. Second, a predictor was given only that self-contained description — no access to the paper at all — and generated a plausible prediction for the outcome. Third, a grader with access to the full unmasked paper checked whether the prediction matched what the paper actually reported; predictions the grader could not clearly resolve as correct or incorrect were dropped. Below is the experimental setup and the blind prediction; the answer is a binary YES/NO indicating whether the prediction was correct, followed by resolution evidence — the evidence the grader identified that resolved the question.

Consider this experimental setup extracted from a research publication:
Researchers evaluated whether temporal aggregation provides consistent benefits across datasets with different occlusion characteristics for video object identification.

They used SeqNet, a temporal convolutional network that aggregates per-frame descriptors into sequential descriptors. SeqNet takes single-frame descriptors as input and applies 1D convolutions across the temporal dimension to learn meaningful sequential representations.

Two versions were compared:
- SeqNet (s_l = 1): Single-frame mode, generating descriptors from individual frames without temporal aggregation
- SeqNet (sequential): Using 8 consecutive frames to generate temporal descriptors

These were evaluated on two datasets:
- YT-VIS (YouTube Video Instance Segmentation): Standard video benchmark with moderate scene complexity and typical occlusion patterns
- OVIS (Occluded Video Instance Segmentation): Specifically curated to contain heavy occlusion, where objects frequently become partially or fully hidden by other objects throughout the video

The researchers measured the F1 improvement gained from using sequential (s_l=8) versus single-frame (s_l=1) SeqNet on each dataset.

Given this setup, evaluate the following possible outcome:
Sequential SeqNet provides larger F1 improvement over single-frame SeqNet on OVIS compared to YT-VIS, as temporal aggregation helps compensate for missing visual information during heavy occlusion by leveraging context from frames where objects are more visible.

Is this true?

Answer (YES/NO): NO